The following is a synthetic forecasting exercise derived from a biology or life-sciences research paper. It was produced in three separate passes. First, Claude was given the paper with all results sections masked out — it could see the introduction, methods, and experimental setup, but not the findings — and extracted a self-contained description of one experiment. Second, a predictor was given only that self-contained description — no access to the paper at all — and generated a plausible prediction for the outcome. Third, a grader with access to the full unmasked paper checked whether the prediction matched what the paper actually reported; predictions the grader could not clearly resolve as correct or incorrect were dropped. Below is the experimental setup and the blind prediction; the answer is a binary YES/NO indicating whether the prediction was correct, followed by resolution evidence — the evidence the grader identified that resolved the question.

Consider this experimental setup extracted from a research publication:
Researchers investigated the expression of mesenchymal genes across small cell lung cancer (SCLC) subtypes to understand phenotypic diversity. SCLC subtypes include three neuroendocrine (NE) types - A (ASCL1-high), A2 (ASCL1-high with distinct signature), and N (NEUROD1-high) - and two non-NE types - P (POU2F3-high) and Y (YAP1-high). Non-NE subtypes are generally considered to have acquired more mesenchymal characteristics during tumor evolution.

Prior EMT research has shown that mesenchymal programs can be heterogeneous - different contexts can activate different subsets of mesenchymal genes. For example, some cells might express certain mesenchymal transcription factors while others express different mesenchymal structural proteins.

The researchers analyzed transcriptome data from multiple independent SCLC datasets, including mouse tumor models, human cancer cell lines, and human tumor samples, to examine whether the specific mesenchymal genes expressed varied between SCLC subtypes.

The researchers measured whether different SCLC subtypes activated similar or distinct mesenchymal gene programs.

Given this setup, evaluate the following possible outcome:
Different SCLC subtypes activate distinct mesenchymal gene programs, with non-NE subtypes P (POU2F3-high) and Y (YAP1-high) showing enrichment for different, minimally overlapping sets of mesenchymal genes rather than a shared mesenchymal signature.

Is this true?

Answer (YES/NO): NO